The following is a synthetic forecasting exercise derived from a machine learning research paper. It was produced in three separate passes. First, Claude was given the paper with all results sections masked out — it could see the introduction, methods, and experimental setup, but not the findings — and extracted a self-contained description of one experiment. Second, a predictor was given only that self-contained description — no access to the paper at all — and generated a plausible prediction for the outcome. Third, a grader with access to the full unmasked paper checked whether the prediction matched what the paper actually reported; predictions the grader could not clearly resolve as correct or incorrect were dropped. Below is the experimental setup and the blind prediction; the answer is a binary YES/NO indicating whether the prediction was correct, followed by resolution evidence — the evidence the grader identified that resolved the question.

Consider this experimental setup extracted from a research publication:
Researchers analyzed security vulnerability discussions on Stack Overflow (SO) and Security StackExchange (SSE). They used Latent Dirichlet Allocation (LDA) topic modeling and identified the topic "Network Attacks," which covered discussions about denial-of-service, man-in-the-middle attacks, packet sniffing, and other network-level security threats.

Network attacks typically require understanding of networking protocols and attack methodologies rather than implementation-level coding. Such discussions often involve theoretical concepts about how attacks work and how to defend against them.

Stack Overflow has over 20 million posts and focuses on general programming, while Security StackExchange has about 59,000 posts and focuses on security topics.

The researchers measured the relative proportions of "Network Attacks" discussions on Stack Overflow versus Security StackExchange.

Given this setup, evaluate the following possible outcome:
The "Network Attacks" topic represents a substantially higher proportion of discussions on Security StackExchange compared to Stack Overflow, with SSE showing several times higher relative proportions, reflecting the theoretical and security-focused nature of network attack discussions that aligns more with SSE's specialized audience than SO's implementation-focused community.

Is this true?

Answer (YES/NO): YES